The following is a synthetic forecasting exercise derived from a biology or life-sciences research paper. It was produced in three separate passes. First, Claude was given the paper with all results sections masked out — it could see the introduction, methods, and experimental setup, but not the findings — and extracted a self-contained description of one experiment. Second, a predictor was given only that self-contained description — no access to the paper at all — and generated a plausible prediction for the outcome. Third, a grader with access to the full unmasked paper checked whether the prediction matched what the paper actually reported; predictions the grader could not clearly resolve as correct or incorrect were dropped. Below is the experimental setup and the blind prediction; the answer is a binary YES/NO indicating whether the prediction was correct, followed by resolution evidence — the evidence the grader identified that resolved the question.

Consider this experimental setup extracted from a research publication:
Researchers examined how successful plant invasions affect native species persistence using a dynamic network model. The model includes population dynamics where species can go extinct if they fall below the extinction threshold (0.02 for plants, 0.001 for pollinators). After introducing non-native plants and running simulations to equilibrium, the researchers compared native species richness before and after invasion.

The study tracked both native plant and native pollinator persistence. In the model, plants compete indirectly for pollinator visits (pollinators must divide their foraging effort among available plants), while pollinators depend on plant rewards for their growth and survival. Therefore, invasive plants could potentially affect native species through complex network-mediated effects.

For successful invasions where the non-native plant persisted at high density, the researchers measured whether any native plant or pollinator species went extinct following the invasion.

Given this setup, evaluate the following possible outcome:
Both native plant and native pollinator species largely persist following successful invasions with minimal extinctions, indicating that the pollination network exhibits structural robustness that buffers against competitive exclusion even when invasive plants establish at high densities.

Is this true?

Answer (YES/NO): YES